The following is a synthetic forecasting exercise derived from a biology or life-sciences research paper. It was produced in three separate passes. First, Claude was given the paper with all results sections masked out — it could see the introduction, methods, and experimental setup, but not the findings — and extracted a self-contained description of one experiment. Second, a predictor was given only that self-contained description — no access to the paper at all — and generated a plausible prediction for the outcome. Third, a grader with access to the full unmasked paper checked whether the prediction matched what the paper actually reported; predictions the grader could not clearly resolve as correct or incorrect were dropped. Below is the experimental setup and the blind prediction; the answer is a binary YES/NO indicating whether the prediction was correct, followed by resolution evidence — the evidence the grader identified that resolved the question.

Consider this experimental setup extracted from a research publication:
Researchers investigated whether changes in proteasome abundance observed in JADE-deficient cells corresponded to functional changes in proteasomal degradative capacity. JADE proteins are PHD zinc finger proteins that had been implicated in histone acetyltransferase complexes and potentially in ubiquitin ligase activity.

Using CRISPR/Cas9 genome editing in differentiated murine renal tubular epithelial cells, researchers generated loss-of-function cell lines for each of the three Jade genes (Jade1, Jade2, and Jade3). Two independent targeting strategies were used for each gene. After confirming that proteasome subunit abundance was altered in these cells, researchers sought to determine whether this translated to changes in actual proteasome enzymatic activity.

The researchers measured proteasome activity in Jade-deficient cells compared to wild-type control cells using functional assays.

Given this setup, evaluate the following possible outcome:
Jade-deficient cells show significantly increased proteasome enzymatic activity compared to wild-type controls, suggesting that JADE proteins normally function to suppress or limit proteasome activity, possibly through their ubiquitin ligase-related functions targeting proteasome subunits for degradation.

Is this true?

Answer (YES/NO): YES